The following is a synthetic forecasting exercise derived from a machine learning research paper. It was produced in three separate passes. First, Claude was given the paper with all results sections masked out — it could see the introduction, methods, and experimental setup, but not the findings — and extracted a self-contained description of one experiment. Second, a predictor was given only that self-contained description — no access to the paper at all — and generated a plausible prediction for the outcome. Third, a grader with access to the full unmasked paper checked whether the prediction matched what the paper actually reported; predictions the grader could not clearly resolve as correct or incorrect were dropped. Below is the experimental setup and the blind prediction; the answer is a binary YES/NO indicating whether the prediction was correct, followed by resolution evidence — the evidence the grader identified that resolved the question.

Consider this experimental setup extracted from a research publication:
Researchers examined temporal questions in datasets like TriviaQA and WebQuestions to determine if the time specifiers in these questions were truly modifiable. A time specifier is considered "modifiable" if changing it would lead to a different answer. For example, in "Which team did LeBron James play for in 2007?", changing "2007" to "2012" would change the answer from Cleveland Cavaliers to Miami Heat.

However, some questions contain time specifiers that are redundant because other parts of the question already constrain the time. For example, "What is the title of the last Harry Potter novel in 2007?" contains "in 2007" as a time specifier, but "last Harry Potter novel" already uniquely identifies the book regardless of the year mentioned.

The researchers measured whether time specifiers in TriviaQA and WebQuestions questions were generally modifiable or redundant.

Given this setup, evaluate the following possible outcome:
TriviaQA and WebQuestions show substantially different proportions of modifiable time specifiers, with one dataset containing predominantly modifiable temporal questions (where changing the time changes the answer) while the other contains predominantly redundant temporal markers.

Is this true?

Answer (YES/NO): NO